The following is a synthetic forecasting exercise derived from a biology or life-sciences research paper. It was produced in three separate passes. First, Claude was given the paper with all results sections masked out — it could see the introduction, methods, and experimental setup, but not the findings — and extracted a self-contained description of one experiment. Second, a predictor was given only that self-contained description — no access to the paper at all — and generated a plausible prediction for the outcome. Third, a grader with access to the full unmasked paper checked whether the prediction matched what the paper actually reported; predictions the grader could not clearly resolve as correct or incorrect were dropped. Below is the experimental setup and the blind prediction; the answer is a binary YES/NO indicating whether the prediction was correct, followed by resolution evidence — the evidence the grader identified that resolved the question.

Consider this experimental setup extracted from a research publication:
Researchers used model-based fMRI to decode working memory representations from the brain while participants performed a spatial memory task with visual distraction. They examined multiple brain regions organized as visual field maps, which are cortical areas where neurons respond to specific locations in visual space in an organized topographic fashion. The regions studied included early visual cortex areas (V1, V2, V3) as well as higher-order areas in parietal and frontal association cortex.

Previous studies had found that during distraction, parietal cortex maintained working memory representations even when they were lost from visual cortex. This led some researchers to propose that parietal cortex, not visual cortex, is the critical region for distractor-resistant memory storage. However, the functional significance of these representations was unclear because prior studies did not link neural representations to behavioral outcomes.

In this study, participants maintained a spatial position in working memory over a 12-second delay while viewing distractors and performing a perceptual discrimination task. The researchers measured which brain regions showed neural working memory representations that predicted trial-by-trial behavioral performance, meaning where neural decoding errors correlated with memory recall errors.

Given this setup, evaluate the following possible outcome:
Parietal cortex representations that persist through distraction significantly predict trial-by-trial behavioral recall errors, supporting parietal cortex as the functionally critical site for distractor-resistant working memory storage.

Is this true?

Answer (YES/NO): NO